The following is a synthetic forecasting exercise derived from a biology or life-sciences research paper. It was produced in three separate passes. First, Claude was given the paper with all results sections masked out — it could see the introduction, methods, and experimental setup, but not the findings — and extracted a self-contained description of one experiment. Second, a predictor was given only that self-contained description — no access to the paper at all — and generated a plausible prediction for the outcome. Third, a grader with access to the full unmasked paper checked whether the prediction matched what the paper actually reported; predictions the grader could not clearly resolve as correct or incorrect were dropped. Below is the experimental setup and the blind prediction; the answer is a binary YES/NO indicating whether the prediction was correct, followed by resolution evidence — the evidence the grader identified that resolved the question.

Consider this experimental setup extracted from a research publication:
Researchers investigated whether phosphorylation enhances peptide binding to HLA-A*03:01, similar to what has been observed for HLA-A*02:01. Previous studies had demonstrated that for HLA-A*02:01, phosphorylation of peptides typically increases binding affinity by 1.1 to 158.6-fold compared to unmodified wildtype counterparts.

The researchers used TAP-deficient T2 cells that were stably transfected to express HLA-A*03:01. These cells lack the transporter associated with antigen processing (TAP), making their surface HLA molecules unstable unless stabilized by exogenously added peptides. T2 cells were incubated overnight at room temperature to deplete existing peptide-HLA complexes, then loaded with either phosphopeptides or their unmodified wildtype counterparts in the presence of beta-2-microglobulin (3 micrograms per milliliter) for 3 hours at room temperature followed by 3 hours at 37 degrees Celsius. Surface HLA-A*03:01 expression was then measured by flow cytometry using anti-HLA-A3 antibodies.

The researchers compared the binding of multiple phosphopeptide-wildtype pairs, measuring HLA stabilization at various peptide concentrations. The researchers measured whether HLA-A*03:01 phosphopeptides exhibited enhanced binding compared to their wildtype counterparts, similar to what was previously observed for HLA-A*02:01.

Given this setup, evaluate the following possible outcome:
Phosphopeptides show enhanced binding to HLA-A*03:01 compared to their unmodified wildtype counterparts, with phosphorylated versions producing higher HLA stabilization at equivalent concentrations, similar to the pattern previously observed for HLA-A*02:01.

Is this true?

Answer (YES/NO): NO